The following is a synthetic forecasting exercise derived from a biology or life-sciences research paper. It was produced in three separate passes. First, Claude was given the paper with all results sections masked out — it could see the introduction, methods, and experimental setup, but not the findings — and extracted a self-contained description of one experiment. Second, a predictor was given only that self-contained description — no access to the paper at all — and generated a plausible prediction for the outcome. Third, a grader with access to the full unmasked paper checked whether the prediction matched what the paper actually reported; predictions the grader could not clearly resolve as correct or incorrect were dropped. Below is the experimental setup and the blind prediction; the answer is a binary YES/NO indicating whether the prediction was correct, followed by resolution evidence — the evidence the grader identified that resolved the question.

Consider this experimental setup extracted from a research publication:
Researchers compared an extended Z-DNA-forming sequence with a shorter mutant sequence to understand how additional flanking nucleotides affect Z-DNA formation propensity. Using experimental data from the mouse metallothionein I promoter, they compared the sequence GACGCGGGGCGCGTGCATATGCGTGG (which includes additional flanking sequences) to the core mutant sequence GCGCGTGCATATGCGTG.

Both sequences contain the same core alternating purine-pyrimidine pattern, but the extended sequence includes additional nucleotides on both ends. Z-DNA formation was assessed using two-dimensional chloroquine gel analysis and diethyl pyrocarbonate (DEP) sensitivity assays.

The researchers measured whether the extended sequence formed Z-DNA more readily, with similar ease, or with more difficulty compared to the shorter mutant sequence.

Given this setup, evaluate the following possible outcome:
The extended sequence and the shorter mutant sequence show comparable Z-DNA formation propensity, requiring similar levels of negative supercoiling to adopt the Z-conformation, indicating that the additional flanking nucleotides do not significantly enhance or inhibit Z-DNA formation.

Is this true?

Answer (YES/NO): NO